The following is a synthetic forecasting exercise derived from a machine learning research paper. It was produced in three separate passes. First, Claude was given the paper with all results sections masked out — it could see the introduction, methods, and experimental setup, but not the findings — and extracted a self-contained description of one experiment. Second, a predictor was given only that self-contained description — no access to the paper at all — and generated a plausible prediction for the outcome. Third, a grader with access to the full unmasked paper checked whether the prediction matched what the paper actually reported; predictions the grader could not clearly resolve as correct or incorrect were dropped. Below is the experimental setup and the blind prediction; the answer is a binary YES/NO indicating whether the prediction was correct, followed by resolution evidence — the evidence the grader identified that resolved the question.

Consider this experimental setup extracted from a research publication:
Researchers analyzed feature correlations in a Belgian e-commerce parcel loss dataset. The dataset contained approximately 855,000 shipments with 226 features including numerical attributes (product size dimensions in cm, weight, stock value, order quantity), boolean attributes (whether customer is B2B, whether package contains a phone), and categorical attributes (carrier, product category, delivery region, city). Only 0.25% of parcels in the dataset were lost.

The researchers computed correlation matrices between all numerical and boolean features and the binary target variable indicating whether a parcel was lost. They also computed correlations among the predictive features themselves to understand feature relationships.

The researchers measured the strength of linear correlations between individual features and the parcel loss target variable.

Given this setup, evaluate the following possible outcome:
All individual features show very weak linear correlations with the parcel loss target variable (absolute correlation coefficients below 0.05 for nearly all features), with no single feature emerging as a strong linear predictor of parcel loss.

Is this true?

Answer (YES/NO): YES